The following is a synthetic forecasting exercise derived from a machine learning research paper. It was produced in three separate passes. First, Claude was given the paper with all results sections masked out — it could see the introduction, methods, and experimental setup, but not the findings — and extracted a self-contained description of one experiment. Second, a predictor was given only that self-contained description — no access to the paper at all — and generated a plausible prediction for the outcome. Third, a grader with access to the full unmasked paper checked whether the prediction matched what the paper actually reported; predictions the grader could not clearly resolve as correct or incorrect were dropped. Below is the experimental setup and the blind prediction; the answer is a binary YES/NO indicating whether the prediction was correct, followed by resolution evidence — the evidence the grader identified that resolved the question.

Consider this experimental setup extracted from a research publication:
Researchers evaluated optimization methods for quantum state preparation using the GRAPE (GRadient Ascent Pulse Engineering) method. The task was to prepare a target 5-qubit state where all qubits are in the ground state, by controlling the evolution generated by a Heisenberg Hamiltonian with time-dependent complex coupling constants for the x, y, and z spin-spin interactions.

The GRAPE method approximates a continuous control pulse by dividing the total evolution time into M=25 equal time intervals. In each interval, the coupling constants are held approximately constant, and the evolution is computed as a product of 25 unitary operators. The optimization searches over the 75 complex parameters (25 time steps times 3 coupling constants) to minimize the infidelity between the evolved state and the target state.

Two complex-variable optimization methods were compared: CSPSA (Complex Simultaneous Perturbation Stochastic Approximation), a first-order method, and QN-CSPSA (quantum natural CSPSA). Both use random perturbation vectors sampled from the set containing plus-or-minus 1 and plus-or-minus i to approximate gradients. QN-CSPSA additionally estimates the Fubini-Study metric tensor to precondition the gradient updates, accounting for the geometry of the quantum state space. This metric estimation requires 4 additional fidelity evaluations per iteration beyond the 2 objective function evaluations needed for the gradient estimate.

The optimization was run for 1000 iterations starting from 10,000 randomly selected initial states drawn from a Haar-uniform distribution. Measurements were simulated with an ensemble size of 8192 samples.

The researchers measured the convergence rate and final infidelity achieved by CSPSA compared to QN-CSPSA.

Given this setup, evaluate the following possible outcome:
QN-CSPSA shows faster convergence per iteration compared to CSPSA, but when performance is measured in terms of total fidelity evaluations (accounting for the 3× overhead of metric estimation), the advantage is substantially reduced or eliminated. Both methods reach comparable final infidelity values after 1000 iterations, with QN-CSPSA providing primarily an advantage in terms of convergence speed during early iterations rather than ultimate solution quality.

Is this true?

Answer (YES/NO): NO